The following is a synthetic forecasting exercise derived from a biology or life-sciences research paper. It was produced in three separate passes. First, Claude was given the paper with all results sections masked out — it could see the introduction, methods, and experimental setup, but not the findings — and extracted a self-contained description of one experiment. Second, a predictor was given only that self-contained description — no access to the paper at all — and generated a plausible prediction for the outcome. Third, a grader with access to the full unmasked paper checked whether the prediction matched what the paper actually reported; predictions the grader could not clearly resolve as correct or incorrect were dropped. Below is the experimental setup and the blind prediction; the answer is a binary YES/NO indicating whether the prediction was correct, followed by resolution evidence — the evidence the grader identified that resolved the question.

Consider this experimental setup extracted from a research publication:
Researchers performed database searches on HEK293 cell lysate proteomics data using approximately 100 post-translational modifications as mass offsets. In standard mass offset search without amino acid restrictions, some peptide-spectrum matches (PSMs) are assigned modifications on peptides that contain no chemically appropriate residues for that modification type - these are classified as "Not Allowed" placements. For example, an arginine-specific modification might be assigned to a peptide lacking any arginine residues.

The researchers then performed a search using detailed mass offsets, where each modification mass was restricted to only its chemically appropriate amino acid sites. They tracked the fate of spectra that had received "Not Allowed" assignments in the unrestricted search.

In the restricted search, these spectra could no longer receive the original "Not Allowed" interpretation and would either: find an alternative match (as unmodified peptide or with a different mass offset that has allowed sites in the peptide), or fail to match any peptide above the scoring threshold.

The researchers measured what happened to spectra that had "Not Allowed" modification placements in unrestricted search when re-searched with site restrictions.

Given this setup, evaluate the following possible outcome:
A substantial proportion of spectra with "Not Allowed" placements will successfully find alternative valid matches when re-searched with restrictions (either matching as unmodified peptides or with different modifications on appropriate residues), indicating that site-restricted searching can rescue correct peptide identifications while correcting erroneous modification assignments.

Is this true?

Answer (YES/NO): NO